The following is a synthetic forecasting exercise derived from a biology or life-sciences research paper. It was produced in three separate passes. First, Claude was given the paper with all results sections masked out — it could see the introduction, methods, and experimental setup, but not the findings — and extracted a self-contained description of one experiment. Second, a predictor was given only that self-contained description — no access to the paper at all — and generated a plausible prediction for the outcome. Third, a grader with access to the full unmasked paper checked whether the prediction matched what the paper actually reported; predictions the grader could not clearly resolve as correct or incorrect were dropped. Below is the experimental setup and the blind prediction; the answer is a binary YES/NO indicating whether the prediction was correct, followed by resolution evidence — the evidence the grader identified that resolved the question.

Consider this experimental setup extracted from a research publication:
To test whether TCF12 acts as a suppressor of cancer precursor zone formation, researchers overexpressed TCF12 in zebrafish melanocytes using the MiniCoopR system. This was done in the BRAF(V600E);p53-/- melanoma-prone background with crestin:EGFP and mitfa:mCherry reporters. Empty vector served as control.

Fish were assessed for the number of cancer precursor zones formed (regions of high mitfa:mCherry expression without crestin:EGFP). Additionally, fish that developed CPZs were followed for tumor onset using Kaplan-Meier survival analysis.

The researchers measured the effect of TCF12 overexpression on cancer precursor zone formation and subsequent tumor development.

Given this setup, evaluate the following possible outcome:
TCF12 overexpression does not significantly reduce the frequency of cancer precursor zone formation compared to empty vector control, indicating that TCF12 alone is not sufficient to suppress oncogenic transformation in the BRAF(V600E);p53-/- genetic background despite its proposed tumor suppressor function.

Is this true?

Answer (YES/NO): NO